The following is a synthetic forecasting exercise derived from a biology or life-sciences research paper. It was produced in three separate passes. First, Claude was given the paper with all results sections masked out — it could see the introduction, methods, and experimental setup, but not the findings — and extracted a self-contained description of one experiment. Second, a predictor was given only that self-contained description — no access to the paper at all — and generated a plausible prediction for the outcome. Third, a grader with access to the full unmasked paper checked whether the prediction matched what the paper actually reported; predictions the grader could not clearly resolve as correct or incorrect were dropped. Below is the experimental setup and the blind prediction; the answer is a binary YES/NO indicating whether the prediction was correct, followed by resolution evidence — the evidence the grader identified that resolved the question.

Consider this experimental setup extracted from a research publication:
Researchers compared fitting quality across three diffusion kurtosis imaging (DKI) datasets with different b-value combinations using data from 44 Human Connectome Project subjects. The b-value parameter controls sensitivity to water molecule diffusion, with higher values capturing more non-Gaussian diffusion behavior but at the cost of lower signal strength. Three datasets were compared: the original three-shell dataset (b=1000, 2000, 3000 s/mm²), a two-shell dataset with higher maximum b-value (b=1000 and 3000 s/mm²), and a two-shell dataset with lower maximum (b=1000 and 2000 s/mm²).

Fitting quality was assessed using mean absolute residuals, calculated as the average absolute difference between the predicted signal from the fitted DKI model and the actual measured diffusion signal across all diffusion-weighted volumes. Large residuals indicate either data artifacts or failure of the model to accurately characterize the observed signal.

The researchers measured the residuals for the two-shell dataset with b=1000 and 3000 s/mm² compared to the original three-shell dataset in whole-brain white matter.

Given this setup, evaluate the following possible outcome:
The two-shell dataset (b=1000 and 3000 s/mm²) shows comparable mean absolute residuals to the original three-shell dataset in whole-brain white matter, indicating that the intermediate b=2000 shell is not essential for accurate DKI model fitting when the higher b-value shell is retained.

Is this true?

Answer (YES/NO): YES